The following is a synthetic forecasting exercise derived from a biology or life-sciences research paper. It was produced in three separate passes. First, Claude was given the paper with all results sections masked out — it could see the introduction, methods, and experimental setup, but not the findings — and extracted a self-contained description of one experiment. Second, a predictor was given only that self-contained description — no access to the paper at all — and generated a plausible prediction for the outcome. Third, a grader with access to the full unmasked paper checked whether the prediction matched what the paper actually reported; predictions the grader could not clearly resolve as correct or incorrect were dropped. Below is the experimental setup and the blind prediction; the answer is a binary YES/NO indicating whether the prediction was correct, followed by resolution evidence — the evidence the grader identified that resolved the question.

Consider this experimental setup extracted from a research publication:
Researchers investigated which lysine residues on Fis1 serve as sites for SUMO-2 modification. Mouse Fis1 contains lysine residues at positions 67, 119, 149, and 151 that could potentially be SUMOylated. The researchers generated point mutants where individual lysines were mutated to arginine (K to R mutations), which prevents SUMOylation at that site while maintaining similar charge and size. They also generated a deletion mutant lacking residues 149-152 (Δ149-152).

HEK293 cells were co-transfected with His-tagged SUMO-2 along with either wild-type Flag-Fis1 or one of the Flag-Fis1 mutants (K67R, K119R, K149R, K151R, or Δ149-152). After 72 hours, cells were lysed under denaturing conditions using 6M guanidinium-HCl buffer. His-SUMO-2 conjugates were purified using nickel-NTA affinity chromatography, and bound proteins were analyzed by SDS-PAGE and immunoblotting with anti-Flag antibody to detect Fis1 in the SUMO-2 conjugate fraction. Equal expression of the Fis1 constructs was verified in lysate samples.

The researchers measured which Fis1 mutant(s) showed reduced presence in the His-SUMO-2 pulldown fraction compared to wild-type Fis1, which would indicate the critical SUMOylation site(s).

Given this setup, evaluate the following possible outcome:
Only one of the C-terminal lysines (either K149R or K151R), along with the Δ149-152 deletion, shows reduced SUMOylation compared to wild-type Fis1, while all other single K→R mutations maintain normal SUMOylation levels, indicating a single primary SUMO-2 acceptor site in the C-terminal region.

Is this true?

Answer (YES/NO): YES